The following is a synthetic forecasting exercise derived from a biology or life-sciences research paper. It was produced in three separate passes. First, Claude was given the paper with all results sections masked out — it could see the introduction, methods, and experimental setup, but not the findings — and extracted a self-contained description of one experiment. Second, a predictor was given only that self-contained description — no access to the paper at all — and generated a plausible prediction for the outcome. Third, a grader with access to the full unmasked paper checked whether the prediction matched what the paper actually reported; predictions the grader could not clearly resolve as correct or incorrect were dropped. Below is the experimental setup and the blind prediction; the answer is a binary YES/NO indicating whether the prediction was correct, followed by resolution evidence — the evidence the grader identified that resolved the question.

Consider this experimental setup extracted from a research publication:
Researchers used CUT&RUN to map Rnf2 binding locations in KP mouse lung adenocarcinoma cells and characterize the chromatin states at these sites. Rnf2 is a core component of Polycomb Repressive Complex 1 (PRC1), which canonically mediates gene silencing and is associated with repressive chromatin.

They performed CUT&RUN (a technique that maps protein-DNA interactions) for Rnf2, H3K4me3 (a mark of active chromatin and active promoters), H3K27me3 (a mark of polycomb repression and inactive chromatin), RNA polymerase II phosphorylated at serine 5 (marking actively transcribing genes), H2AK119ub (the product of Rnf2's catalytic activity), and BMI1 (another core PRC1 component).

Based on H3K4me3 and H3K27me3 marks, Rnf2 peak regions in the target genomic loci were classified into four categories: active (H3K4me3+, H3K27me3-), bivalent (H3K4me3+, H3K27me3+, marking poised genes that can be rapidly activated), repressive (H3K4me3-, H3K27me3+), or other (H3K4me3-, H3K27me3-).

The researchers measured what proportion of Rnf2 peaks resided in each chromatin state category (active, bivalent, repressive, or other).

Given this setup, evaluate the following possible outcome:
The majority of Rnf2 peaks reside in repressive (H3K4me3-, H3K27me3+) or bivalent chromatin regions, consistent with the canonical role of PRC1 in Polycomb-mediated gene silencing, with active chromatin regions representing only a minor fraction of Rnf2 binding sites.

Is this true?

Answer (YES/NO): NO